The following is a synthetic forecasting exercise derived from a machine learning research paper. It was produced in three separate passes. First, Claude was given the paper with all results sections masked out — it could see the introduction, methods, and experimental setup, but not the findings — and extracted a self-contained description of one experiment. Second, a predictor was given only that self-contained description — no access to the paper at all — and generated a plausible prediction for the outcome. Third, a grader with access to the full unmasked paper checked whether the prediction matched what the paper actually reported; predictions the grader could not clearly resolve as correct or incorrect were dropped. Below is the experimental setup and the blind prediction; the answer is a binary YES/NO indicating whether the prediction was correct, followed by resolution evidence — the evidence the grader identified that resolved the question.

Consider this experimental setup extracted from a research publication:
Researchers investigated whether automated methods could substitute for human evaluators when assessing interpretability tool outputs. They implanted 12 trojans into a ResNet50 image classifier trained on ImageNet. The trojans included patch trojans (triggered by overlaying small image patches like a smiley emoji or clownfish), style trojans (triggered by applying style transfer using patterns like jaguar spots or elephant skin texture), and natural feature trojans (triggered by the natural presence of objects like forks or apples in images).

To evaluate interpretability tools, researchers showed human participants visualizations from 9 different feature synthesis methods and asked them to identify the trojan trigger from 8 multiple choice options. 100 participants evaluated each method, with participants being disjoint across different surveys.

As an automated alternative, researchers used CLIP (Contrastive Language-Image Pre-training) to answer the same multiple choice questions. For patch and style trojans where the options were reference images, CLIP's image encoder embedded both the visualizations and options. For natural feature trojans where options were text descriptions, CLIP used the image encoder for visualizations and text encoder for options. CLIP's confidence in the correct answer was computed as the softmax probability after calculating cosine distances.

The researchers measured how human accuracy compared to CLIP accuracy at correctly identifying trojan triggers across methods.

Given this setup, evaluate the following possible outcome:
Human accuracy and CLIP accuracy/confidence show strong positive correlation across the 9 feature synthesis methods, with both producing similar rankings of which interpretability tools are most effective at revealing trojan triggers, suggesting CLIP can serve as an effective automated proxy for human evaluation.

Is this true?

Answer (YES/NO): NO